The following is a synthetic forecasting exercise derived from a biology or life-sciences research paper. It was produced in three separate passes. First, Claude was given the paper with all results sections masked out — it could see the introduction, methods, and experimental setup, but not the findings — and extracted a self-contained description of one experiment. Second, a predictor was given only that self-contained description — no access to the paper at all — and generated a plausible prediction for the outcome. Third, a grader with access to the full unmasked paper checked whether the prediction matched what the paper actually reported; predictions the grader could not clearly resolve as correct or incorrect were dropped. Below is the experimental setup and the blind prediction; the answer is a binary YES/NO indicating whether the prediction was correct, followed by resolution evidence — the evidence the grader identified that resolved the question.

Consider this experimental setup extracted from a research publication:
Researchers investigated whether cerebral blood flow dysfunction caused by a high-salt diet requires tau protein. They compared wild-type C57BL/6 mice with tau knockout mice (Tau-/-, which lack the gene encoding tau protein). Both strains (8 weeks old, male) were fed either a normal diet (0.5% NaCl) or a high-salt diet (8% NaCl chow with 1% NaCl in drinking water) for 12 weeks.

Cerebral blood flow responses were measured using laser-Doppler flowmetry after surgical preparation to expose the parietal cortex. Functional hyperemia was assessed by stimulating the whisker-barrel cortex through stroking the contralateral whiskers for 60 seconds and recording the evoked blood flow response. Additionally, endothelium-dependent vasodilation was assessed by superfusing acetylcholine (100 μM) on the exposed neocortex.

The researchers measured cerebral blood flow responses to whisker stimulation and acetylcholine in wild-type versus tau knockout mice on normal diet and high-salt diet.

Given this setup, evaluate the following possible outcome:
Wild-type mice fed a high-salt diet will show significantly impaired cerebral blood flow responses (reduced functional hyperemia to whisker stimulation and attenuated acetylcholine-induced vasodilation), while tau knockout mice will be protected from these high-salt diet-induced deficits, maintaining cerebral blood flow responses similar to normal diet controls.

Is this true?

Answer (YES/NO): NO